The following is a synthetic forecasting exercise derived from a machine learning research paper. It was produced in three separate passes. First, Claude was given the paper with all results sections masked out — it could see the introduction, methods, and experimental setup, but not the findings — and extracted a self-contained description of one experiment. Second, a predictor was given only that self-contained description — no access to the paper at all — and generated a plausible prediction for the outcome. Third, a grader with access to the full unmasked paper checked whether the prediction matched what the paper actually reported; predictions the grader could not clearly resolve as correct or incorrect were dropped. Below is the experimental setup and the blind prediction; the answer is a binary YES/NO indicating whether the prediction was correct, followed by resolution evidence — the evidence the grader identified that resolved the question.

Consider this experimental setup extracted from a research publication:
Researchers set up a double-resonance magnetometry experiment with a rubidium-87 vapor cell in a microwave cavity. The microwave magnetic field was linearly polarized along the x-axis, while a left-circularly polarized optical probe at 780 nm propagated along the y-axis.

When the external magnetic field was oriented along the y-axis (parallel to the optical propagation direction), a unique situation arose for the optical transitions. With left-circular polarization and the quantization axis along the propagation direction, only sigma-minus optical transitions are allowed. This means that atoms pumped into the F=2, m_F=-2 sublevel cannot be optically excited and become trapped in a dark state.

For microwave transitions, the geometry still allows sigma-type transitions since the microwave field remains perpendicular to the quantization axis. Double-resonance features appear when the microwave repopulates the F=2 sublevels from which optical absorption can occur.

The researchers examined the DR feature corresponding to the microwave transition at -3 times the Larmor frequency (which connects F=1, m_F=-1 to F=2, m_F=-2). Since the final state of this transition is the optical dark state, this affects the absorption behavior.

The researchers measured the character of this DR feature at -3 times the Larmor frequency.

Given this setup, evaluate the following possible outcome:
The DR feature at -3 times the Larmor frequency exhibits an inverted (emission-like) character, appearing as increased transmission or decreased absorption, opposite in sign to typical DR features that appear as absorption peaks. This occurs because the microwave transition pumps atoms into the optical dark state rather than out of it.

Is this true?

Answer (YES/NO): YES